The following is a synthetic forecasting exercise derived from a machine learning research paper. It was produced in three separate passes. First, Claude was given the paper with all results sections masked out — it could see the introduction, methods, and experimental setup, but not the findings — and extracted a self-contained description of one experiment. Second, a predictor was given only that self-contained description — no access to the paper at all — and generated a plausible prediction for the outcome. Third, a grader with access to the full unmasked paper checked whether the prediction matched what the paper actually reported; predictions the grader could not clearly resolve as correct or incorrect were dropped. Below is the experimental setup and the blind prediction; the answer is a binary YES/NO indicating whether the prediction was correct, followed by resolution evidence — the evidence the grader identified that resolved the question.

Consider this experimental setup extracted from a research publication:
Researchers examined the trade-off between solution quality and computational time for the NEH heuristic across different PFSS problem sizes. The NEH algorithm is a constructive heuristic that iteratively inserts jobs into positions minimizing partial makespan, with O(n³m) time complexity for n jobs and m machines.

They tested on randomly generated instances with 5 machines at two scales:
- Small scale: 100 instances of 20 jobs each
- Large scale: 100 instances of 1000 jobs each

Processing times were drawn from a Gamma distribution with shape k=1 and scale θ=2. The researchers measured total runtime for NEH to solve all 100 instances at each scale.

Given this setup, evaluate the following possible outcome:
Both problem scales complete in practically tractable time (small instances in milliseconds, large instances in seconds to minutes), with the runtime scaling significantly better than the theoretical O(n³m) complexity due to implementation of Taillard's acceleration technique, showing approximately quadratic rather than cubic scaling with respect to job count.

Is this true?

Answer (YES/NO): NO